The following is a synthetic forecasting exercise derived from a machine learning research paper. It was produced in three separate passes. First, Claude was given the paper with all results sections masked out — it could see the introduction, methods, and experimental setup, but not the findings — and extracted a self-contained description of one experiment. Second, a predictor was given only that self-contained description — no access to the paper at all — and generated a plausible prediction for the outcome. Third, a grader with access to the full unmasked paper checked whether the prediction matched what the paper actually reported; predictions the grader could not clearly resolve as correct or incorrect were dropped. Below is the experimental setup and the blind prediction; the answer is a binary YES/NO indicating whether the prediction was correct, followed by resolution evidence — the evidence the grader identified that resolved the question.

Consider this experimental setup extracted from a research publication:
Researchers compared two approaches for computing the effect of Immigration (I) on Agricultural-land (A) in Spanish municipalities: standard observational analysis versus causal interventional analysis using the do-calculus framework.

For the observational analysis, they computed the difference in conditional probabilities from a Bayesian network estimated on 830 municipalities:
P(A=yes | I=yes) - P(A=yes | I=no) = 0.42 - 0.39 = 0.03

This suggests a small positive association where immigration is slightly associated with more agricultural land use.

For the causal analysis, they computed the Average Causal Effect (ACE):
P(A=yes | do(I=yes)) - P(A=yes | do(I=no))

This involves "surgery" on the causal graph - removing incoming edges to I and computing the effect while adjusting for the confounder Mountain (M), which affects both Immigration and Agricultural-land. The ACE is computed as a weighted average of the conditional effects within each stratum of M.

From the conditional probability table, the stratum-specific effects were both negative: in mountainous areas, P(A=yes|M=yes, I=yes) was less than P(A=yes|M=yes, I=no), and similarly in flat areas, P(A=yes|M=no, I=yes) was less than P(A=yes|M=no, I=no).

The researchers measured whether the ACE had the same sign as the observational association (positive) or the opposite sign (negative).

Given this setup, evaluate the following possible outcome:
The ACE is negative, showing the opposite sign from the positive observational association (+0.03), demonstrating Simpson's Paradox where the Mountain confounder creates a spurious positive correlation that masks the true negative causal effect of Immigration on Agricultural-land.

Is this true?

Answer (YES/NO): YES